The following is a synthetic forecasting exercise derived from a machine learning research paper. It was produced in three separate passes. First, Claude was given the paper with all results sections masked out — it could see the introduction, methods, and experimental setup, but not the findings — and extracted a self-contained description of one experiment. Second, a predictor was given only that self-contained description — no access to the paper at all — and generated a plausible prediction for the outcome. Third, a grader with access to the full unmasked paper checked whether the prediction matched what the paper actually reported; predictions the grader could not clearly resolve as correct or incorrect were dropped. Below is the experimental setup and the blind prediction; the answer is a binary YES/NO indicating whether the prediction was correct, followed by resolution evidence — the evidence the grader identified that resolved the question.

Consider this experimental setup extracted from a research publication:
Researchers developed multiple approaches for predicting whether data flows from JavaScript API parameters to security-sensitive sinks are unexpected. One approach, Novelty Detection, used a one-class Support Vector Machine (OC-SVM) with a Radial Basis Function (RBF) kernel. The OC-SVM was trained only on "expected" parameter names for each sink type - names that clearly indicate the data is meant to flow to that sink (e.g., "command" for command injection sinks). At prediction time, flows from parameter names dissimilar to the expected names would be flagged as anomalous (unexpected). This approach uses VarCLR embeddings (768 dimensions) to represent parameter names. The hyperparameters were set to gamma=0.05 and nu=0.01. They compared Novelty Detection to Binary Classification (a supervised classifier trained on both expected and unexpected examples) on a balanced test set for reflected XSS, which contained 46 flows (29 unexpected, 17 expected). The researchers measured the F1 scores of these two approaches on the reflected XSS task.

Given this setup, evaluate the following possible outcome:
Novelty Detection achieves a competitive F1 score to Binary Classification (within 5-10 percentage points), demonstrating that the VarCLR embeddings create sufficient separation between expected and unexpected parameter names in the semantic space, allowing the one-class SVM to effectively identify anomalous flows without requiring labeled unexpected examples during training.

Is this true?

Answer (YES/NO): YES